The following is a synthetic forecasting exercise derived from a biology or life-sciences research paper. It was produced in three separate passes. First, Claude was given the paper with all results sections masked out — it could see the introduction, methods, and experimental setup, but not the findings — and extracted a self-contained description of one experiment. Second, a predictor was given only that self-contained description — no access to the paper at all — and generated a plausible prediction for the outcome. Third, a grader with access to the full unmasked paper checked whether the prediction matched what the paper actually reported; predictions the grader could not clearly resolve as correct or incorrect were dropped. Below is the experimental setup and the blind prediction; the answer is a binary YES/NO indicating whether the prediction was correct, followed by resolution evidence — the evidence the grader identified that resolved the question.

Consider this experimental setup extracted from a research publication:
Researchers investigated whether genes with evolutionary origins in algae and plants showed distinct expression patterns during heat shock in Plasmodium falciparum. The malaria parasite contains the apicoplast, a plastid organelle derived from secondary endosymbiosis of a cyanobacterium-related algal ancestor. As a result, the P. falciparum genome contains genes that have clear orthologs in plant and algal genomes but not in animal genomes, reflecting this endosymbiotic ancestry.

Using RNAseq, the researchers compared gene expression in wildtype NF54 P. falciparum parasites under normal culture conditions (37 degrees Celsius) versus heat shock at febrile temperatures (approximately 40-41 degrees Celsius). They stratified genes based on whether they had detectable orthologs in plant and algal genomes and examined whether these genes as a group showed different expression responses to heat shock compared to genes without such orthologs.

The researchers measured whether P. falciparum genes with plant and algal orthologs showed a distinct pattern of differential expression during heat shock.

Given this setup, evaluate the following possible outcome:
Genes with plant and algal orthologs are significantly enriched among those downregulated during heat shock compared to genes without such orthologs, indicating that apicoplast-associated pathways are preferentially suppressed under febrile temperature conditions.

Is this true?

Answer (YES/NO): NO